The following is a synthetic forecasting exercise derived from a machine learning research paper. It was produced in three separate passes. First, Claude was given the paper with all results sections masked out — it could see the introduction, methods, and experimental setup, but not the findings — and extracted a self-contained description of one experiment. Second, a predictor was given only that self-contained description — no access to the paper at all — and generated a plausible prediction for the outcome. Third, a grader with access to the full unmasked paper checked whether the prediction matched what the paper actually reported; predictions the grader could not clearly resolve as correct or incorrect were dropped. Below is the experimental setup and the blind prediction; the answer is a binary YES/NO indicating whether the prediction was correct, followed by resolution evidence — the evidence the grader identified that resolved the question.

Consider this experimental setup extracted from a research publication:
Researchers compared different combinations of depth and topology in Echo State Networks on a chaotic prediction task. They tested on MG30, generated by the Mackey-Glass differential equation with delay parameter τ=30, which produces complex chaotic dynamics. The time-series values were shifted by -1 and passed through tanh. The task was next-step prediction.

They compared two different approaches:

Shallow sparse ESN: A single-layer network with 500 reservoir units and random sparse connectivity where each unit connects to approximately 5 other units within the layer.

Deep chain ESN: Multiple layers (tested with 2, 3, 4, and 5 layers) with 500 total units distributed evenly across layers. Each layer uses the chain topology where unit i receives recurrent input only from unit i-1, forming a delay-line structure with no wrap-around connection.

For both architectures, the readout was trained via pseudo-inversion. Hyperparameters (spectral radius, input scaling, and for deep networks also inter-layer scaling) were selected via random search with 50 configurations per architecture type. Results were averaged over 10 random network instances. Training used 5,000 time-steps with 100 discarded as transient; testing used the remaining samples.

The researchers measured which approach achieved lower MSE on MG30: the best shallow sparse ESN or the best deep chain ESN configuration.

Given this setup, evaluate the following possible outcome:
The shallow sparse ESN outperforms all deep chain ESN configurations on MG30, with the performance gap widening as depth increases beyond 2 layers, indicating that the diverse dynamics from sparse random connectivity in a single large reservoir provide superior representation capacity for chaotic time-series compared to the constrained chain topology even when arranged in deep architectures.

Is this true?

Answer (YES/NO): NO